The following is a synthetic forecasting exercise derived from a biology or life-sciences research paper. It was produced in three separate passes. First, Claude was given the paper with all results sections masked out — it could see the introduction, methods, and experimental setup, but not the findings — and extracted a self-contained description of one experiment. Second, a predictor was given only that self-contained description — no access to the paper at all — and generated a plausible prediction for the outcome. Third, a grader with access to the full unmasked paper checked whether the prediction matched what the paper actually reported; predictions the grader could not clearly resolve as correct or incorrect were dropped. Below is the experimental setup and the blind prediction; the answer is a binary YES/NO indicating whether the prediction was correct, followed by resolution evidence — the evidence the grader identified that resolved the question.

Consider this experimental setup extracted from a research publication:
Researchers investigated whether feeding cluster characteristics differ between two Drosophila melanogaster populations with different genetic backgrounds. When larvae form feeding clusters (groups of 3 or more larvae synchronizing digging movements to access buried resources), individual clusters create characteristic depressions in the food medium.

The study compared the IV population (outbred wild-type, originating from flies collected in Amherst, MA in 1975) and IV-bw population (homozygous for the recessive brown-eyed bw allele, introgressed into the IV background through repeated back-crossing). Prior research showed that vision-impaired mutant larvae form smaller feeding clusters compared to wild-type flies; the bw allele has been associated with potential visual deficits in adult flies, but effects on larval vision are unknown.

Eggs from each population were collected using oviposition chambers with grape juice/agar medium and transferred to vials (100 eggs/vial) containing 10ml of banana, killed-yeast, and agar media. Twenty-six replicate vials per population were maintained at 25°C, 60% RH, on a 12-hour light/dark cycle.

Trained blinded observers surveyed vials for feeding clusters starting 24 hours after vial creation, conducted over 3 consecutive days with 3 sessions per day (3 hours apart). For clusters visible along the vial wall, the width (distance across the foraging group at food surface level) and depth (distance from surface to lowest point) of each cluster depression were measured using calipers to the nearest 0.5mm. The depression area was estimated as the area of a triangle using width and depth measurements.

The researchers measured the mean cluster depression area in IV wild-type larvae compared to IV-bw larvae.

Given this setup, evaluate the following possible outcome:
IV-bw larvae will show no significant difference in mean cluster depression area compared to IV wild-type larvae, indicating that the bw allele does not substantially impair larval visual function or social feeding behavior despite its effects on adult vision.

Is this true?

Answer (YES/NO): YES